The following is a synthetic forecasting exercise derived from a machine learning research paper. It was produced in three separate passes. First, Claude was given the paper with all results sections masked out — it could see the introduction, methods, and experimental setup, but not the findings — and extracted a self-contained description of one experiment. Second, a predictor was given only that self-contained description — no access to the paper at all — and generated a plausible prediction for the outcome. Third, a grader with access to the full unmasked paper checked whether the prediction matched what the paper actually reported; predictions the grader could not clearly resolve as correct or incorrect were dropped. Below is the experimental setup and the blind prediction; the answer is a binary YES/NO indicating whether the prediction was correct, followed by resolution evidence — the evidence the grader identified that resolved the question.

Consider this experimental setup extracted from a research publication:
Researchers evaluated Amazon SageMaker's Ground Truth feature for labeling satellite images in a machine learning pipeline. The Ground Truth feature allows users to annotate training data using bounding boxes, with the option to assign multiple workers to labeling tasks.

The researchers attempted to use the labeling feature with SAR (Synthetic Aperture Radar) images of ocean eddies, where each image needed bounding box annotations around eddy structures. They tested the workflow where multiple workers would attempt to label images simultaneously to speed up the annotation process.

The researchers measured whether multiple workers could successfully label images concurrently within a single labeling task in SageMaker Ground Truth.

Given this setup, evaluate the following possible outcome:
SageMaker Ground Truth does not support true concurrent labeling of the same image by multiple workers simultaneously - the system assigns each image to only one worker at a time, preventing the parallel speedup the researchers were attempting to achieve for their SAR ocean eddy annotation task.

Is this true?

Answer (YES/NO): NO